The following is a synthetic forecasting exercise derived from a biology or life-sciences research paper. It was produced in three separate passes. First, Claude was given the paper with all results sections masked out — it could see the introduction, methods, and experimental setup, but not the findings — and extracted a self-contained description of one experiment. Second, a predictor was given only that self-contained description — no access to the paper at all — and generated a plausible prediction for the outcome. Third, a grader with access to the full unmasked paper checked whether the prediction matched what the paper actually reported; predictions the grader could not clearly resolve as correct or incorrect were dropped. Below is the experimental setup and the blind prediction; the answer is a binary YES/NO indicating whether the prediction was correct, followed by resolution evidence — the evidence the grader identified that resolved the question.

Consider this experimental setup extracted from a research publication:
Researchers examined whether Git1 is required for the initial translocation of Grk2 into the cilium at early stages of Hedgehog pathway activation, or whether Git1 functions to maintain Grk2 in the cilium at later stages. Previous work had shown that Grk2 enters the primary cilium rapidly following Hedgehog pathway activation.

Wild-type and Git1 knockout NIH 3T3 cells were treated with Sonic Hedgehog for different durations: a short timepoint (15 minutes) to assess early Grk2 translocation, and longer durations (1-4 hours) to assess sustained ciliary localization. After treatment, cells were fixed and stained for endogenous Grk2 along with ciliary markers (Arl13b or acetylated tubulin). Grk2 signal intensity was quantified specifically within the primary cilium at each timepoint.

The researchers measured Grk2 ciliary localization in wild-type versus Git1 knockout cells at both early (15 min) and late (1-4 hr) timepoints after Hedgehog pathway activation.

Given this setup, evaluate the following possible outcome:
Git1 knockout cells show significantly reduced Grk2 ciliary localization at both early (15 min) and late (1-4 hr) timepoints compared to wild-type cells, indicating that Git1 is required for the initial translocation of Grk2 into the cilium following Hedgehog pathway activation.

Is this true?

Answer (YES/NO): YES